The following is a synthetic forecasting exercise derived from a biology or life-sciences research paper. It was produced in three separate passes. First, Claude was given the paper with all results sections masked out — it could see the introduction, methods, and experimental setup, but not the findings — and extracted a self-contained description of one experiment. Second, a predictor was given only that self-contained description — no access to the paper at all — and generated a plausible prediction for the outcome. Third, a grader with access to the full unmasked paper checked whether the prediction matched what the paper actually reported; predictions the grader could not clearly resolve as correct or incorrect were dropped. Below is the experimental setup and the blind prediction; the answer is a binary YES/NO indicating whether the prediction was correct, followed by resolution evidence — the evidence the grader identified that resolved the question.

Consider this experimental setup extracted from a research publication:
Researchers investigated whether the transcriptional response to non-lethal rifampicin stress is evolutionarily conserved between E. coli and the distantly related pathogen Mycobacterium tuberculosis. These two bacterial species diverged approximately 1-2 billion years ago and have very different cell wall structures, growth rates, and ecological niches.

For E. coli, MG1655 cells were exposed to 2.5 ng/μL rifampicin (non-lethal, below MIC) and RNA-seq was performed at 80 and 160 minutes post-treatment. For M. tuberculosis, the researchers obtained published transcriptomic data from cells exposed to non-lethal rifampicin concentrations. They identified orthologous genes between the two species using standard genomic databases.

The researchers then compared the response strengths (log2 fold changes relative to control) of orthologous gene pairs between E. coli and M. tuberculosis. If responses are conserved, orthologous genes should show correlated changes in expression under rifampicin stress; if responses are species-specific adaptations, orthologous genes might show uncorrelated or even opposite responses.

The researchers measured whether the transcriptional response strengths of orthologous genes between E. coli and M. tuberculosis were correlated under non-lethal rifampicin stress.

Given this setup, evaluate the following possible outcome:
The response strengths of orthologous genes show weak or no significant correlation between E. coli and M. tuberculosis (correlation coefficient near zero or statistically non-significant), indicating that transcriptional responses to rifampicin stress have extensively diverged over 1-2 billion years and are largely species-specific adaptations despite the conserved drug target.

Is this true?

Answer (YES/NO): NO